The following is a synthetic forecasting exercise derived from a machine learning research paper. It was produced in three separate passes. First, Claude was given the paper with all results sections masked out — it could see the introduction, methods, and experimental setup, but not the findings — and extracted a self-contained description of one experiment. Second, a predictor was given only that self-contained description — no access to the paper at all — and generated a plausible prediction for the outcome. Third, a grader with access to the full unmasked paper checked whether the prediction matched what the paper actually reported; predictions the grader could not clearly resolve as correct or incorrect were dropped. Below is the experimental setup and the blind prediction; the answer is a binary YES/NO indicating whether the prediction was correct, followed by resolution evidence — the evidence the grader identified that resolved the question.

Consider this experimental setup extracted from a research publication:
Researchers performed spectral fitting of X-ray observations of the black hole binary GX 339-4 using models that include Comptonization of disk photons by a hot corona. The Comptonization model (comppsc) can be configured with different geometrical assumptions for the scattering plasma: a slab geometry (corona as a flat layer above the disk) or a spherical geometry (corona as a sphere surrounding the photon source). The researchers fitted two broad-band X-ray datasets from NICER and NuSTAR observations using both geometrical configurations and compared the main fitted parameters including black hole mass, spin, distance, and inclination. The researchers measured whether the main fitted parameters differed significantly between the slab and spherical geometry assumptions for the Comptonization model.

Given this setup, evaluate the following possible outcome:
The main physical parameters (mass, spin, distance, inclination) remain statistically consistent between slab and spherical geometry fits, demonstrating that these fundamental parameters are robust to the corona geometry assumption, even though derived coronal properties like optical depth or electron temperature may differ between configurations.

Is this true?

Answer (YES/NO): YES